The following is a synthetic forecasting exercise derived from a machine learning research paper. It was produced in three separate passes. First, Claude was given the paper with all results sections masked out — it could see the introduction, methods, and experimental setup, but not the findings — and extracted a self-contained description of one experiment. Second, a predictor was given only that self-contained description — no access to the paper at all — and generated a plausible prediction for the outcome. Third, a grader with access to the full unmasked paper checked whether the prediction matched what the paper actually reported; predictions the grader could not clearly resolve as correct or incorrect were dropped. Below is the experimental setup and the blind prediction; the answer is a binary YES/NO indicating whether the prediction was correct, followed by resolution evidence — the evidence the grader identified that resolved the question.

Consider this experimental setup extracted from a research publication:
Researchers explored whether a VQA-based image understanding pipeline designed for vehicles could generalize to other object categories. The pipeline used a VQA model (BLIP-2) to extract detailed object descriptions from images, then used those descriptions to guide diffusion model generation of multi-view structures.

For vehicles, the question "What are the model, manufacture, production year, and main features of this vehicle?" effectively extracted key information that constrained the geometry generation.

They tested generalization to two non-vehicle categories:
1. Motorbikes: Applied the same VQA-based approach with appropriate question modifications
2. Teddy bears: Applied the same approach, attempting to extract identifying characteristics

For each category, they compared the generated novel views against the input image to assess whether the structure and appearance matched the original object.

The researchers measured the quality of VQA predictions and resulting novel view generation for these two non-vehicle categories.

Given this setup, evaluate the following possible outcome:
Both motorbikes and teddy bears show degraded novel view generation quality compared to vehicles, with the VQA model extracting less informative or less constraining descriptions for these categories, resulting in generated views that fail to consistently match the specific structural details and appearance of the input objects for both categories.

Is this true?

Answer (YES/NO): NO